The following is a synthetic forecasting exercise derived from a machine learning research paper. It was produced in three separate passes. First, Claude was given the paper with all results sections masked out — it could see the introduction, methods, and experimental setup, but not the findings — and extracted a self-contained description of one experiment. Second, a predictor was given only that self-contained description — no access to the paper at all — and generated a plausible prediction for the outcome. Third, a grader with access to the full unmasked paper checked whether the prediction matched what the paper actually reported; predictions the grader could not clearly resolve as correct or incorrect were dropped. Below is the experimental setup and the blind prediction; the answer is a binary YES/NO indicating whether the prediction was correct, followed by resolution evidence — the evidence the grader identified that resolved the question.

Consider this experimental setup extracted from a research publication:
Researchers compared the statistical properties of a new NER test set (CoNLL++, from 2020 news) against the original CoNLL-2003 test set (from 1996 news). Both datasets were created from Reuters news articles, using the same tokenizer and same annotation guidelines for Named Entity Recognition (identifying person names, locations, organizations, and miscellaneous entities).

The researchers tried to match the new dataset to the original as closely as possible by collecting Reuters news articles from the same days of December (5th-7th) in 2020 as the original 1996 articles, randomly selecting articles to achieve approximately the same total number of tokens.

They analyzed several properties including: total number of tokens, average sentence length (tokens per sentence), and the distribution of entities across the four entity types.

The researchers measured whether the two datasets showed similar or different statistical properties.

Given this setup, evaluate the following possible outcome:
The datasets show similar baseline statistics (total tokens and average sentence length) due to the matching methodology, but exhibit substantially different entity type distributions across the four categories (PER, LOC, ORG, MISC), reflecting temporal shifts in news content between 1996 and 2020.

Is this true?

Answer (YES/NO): NO